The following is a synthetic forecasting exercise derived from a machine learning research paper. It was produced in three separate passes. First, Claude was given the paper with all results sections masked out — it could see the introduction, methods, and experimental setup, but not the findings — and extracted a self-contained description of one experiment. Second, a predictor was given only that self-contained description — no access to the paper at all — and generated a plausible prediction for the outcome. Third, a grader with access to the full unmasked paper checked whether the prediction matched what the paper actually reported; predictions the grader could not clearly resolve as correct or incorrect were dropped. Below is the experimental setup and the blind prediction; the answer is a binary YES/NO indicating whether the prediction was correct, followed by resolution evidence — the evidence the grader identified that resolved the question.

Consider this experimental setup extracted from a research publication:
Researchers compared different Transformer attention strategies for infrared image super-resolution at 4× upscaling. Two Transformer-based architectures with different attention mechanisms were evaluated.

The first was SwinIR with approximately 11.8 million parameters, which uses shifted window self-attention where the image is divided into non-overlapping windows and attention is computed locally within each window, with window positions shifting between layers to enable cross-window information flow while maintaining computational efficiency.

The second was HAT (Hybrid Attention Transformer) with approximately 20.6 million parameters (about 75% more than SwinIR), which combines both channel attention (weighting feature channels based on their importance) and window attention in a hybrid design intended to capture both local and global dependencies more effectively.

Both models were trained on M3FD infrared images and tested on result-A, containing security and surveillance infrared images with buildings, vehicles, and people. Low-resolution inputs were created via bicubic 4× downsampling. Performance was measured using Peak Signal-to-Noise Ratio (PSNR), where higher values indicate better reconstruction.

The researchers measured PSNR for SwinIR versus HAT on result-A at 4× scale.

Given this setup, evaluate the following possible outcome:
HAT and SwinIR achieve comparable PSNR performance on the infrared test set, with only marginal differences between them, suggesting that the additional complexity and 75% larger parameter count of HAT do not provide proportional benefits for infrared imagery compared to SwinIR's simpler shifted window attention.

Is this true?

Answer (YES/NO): YES